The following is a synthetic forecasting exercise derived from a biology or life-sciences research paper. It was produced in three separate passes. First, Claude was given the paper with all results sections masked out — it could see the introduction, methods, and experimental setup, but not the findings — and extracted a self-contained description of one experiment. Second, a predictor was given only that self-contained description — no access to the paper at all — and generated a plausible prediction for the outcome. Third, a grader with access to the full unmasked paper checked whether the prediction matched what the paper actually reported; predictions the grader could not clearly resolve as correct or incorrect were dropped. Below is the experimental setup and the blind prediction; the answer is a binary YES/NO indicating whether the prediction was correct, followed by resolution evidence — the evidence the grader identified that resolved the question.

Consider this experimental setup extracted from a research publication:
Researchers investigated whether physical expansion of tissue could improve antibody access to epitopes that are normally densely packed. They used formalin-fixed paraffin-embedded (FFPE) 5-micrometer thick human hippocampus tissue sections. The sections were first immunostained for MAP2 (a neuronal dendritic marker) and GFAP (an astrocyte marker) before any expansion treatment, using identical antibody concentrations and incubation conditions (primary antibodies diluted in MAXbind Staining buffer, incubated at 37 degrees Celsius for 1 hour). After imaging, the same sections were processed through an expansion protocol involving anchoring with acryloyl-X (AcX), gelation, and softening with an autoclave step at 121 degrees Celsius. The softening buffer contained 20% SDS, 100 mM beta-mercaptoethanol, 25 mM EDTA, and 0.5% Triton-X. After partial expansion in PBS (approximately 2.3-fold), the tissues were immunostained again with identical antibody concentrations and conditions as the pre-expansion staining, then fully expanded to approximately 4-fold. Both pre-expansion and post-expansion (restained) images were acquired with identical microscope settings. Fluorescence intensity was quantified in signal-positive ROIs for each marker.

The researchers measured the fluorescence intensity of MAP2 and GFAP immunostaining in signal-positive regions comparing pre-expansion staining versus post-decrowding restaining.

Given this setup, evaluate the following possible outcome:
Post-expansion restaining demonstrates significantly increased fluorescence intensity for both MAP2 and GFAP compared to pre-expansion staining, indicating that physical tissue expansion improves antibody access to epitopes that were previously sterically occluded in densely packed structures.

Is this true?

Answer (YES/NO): YES